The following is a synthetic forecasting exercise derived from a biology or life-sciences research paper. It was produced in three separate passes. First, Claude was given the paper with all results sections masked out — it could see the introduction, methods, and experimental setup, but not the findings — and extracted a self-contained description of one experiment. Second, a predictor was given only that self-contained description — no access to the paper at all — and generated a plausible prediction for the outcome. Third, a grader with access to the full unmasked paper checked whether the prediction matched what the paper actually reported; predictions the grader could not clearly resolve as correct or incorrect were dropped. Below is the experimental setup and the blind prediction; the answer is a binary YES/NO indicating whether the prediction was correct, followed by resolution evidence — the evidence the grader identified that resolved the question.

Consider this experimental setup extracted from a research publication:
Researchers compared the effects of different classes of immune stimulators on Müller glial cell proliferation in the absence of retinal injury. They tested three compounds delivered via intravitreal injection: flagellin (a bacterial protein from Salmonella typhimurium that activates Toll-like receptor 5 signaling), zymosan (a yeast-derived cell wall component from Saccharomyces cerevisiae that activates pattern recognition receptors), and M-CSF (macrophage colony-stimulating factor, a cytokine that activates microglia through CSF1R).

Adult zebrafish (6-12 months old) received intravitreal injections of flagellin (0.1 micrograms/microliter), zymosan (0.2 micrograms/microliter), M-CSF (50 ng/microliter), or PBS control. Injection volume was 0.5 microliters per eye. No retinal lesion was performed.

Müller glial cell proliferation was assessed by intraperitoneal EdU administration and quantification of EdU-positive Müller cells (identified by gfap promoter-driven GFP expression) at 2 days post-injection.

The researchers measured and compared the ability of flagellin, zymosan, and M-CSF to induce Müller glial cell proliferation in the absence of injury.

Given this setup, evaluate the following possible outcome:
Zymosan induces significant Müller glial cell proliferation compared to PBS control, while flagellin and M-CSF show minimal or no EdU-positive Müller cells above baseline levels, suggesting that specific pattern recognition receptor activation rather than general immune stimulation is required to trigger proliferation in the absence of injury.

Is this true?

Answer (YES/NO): NO